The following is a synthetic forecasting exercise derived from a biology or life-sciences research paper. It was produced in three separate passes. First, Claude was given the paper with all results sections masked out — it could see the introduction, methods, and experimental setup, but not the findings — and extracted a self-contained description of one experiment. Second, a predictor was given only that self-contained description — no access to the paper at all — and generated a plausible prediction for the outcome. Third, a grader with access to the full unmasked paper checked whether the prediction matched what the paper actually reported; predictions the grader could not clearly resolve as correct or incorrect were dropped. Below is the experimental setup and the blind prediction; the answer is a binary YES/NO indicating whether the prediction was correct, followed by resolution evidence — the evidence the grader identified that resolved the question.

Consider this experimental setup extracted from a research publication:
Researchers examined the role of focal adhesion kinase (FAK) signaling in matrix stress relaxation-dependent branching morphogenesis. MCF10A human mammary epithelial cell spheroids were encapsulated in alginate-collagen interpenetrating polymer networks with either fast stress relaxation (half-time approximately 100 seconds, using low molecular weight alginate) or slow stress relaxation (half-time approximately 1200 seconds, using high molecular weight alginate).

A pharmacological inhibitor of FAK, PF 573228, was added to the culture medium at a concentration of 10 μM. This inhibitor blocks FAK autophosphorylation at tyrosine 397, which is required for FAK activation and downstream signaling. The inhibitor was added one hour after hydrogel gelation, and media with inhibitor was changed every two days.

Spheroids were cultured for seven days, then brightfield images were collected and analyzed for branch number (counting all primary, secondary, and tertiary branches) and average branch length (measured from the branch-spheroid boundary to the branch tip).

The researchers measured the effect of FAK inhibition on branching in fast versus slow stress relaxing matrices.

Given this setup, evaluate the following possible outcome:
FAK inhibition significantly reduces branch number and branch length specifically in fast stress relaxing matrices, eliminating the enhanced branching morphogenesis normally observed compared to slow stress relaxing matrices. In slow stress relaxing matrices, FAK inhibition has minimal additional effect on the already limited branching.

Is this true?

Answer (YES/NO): NO